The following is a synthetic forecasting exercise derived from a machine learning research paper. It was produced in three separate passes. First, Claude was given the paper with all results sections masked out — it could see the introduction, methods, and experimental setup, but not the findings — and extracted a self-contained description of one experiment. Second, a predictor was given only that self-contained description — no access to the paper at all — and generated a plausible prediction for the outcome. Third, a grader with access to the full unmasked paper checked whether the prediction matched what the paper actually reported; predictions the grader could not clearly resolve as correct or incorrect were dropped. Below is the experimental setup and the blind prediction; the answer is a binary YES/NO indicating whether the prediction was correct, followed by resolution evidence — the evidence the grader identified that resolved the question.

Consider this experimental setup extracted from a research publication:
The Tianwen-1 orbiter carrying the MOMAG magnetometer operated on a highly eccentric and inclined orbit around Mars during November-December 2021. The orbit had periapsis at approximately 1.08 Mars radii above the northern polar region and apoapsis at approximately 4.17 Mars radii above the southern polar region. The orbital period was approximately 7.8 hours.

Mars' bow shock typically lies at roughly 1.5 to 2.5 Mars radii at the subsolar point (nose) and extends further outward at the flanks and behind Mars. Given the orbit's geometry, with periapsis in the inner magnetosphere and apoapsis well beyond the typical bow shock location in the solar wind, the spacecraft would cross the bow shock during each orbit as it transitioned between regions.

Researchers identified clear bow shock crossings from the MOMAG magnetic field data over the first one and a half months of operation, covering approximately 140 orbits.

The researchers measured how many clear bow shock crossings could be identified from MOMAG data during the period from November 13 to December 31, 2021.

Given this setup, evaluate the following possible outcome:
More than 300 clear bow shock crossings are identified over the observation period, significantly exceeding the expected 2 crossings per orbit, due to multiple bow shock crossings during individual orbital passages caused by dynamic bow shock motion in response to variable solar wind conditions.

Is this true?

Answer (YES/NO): NO